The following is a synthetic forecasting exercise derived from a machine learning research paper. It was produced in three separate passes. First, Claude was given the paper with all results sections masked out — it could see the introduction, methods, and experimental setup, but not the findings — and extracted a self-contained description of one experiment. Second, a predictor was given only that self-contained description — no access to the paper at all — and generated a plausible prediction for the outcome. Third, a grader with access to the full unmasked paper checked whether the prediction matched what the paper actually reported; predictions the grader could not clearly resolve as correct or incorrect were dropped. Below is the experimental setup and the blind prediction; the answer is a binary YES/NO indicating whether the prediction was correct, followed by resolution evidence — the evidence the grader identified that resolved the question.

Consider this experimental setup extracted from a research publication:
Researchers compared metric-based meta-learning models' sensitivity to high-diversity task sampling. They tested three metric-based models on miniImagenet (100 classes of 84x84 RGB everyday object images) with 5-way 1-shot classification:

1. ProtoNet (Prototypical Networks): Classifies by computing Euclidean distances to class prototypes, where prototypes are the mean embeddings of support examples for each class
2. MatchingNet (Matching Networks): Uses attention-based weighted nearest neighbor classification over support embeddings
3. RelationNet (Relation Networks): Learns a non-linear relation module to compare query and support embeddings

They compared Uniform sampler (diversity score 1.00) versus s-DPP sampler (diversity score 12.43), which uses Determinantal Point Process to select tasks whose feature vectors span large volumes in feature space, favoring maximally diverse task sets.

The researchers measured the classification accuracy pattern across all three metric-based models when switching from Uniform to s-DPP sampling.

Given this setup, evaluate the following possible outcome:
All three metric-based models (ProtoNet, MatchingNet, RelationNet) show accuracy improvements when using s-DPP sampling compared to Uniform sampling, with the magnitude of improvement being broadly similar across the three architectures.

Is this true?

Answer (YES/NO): NO